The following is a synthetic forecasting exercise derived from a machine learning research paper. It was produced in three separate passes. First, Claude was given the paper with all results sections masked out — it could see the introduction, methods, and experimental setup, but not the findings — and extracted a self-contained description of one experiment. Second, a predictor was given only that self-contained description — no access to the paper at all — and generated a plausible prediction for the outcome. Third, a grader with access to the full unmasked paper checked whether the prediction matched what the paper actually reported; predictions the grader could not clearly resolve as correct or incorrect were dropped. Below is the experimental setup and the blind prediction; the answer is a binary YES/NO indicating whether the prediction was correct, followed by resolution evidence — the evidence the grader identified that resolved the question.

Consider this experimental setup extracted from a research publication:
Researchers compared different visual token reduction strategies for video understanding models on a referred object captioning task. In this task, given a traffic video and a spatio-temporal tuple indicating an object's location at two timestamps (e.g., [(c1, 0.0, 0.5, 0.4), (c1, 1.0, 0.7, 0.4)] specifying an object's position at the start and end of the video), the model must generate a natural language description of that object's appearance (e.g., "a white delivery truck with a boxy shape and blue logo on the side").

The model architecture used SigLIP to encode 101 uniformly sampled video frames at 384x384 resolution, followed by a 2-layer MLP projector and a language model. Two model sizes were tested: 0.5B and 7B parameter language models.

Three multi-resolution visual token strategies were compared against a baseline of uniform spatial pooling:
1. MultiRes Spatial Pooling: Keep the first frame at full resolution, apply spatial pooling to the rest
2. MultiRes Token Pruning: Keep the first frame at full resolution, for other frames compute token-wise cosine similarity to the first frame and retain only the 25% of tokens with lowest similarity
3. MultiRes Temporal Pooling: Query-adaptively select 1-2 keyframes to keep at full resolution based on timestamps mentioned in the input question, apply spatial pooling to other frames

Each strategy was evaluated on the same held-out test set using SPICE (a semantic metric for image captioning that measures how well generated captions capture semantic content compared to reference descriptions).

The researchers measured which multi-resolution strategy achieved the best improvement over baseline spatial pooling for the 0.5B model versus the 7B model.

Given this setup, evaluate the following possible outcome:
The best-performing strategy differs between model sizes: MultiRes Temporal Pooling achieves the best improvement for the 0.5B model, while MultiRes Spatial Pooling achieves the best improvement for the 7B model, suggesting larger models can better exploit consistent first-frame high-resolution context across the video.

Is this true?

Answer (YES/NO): YES